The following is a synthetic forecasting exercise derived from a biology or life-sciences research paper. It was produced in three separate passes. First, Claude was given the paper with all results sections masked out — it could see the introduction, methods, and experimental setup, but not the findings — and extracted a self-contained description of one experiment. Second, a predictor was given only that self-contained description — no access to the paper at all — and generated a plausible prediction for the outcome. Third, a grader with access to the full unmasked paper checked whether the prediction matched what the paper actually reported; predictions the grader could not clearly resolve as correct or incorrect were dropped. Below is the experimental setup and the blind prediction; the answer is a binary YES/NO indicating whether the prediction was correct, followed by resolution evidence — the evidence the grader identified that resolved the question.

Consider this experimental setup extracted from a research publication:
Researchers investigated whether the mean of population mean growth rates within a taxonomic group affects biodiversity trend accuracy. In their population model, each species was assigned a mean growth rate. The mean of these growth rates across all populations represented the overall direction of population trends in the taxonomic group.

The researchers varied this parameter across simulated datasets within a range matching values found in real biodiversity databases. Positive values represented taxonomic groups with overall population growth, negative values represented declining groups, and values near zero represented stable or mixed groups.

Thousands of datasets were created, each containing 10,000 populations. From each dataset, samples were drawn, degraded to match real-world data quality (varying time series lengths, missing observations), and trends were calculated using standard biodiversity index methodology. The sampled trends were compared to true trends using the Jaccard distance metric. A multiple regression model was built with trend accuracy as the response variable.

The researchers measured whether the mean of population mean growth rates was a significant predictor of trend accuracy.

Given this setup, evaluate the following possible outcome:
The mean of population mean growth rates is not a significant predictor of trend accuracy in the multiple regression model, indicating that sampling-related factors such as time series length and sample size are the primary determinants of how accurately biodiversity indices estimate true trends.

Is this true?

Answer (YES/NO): NO